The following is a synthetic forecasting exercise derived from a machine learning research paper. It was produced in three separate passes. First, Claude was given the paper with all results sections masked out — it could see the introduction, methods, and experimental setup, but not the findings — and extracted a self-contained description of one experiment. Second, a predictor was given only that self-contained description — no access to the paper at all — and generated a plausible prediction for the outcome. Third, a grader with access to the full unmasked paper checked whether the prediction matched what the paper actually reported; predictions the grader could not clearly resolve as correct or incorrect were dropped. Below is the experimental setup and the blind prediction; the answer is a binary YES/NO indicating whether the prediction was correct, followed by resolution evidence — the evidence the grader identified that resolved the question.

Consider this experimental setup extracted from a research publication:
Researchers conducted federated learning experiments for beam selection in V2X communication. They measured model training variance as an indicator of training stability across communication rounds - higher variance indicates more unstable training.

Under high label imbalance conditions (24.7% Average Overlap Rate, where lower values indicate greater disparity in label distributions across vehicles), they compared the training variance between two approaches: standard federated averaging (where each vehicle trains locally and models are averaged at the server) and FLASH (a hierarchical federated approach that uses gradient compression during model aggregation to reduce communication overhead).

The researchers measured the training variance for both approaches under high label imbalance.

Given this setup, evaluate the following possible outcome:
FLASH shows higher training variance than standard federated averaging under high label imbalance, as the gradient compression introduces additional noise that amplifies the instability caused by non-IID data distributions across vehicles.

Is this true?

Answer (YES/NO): NO